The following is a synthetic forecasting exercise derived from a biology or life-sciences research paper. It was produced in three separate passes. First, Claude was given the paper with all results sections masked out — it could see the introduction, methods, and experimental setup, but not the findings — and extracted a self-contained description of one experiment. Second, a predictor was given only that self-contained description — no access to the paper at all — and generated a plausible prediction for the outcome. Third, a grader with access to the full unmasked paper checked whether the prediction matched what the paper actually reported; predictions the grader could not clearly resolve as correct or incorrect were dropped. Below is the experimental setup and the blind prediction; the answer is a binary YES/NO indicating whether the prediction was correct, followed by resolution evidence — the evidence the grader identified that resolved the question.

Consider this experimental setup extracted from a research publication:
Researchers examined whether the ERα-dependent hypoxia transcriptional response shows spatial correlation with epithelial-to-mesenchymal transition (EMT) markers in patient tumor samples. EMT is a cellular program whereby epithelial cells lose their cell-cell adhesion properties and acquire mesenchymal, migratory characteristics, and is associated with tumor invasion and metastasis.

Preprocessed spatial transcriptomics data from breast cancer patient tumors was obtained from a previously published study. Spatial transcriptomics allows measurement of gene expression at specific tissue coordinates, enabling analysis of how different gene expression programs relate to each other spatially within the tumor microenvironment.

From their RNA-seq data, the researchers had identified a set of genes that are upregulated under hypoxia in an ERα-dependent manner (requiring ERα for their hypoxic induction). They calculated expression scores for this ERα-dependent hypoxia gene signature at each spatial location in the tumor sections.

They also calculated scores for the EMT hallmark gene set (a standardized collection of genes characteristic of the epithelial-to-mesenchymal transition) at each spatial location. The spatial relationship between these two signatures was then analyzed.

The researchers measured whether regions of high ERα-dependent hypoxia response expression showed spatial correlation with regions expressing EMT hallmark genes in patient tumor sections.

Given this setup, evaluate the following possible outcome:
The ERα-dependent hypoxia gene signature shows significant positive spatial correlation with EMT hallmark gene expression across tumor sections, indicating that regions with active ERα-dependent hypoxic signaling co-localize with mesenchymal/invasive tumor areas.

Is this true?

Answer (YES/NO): YES